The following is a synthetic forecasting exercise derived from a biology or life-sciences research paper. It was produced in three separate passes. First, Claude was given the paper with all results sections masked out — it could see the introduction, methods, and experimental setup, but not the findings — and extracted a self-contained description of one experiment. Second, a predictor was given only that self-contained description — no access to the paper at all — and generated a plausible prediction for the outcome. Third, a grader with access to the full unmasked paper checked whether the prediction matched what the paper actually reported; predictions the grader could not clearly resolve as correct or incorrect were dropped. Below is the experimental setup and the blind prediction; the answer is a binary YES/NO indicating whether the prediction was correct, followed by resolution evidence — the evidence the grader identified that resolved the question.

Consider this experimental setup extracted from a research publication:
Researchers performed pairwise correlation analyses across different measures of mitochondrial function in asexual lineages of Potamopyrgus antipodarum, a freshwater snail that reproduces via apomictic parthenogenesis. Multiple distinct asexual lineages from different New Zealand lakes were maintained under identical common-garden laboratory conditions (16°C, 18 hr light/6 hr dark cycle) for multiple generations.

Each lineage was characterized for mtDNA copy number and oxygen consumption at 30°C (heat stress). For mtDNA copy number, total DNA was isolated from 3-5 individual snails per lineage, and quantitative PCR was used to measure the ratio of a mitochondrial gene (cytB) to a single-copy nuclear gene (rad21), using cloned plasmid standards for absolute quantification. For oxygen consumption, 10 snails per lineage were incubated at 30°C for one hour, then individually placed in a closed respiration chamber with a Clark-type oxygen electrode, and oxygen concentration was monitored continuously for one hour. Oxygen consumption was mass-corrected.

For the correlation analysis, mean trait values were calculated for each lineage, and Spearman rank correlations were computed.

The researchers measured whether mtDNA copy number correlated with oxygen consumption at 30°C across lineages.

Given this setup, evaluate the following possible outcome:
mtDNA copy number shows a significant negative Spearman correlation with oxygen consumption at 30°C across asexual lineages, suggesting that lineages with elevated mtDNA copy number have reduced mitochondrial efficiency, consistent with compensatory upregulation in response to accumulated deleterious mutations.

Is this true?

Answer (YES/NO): NO